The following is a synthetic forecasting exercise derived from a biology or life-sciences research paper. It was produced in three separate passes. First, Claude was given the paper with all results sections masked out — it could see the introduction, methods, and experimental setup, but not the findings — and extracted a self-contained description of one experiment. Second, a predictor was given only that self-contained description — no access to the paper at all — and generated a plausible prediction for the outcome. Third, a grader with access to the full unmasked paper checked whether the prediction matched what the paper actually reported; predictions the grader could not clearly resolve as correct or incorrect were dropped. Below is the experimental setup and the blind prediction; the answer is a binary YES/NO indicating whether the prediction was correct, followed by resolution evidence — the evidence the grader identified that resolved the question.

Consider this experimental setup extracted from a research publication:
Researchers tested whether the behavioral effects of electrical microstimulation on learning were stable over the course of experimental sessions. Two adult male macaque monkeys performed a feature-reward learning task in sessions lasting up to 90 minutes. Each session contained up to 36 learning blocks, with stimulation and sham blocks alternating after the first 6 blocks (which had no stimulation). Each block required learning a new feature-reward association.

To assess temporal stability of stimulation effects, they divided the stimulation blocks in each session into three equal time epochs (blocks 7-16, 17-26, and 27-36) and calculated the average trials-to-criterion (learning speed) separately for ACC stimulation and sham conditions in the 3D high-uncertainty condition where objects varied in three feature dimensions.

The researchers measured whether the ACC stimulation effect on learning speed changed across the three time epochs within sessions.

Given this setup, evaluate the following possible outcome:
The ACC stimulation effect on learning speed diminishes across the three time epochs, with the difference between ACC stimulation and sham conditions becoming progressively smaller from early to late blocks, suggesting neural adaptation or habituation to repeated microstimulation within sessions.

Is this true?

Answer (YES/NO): NO